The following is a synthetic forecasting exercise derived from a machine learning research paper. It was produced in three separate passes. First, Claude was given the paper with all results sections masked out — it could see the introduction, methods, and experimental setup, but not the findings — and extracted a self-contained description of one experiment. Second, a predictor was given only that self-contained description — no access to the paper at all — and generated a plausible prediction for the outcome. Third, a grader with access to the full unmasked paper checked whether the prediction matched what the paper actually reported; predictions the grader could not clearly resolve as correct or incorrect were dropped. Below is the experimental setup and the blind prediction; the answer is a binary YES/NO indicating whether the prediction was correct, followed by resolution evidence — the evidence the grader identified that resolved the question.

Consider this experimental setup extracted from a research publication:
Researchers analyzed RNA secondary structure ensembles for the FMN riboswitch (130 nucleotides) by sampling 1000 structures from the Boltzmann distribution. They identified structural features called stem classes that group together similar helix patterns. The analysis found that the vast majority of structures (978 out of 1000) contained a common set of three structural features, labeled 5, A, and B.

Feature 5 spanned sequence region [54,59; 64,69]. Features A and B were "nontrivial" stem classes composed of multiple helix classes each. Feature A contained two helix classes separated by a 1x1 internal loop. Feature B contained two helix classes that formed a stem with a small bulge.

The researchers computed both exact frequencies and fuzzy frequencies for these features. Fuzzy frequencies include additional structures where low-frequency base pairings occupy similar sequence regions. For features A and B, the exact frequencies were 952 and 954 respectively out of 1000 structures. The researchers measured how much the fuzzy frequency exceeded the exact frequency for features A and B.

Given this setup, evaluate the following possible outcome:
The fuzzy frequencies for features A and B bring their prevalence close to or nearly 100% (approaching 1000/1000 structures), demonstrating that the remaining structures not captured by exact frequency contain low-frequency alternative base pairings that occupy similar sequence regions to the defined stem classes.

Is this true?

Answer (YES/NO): NO